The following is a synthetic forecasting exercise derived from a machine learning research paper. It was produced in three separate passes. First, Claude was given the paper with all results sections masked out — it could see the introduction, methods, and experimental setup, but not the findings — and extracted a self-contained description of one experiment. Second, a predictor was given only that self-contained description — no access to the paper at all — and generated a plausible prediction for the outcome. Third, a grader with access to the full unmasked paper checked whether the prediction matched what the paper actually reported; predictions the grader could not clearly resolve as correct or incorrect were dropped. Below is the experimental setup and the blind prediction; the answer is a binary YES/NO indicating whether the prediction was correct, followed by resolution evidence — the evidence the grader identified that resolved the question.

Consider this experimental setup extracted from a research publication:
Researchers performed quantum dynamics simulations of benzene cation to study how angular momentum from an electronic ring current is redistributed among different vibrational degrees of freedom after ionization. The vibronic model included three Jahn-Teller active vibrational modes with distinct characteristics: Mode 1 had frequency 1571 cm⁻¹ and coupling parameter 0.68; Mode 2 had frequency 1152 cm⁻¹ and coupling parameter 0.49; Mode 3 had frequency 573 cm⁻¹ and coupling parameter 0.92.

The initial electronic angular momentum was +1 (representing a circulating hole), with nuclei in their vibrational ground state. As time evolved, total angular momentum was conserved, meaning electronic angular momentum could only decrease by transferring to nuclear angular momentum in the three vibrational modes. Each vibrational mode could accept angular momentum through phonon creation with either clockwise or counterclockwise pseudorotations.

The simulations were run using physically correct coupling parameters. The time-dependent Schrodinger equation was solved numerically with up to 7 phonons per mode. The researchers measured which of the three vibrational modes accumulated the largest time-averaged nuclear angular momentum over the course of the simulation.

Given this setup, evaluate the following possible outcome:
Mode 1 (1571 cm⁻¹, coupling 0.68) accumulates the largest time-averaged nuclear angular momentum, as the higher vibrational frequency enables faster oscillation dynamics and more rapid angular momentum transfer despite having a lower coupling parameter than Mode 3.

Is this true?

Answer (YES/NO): NO